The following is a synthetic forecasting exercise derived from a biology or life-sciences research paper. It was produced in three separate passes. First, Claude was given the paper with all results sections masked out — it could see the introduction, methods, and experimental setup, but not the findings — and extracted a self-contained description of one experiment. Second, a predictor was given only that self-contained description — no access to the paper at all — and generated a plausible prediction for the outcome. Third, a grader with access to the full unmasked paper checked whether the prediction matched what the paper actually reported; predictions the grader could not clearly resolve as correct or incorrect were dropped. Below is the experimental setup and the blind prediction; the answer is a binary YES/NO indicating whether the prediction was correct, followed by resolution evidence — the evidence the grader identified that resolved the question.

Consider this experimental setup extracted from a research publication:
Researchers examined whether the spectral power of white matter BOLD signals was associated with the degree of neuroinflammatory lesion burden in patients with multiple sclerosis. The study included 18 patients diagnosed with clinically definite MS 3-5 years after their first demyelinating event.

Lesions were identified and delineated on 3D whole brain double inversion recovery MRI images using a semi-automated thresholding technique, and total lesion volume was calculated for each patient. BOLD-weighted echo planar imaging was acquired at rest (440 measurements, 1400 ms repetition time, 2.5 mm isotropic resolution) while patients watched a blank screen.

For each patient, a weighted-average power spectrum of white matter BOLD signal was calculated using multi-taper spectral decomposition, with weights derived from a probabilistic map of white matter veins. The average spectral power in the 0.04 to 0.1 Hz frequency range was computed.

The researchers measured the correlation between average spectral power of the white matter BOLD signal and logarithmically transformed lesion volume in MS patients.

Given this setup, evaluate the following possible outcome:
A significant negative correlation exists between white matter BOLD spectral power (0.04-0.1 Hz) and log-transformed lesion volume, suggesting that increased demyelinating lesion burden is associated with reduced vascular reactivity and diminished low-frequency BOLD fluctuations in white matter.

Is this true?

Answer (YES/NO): YES